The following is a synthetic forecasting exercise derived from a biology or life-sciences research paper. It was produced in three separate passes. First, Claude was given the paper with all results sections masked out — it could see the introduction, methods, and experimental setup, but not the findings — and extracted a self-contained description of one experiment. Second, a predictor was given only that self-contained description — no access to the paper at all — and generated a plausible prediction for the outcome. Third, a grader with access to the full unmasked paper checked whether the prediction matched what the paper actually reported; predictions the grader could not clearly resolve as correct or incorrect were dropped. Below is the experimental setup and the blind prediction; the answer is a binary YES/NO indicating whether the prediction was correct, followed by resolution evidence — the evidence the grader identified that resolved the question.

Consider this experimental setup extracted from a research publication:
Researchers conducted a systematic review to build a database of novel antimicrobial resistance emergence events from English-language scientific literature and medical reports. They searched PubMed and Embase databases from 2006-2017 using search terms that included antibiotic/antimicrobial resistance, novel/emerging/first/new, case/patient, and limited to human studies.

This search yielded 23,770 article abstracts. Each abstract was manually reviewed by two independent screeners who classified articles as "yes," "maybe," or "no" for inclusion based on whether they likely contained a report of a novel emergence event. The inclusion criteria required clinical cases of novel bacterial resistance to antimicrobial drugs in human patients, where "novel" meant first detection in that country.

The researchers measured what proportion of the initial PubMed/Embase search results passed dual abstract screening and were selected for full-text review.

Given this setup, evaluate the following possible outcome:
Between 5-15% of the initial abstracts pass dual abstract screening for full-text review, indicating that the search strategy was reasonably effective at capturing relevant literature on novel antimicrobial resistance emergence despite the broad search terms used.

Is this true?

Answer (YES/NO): YES